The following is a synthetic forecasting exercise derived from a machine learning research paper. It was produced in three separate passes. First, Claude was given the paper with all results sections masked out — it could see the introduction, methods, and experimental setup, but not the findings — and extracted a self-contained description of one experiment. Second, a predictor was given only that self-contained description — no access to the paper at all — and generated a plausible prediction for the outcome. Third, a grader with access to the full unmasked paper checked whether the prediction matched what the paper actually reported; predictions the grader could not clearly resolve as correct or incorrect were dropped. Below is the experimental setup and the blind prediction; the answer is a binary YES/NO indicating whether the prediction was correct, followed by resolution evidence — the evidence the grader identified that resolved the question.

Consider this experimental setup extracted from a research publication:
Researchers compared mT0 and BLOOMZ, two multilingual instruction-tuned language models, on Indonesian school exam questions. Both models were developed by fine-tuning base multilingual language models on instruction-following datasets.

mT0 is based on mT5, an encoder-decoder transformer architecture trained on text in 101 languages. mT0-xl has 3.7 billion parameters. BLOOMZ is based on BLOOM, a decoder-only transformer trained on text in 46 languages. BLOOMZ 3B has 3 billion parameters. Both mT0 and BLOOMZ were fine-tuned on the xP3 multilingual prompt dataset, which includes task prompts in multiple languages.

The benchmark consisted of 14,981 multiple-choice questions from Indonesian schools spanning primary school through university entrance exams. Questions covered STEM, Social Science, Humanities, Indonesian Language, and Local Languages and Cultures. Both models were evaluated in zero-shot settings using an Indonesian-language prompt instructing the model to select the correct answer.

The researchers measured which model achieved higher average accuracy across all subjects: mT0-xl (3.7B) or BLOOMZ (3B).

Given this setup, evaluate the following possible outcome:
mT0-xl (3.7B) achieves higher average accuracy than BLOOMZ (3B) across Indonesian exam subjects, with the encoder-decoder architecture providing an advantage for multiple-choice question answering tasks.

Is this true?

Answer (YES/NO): NO